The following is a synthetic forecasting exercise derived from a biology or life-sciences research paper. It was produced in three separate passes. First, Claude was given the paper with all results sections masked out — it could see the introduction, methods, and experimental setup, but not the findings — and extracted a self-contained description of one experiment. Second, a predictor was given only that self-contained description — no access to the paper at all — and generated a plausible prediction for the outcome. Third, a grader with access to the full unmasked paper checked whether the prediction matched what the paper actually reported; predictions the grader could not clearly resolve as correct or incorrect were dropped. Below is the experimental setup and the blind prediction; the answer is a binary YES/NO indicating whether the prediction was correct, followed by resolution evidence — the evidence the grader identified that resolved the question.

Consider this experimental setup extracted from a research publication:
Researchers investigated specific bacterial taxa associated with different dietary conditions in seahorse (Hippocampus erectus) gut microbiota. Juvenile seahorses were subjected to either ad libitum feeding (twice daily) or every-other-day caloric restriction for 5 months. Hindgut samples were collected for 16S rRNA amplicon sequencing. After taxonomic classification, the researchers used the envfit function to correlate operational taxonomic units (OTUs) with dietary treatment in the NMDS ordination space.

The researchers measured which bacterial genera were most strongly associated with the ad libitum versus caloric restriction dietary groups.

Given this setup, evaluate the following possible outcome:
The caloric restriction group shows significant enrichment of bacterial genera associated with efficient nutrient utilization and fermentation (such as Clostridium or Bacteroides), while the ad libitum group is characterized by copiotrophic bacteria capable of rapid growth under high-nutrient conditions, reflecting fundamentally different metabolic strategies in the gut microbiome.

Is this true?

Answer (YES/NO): NO